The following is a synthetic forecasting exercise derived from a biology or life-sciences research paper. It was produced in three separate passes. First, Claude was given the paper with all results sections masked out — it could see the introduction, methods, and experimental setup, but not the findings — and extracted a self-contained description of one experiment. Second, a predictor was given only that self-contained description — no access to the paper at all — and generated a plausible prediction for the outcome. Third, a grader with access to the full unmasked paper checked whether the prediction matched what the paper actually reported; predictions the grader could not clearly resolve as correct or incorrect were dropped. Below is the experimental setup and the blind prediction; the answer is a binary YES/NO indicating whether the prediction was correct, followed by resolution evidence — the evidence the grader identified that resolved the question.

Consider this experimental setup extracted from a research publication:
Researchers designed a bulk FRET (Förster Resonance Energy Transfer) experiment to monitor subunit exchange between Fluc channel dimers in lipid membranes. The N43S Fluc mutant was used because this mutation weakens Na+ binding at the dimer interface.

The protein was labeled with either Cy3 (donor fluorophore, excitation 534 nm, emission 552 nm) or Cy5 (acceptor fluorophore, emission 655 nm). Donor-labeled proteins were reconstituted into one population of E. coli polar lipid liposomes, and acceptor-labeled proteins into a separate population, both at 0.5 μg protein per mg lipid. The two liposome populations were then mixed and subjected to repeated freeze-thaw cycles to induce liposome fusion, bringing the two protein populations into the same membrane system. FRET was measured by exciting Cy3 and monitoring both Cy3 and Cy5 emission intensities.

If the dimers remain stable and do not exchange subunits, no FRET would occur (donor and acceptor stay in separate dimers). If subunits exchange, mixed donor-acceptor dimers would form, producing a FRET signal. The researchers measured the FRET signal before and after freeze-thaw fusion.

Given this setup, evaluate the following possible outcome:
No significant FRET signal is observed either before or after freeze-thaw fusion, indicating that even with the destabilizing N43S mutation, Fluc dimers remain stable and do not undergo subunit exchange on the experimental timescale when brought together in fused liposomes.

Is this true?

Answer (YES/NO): NO